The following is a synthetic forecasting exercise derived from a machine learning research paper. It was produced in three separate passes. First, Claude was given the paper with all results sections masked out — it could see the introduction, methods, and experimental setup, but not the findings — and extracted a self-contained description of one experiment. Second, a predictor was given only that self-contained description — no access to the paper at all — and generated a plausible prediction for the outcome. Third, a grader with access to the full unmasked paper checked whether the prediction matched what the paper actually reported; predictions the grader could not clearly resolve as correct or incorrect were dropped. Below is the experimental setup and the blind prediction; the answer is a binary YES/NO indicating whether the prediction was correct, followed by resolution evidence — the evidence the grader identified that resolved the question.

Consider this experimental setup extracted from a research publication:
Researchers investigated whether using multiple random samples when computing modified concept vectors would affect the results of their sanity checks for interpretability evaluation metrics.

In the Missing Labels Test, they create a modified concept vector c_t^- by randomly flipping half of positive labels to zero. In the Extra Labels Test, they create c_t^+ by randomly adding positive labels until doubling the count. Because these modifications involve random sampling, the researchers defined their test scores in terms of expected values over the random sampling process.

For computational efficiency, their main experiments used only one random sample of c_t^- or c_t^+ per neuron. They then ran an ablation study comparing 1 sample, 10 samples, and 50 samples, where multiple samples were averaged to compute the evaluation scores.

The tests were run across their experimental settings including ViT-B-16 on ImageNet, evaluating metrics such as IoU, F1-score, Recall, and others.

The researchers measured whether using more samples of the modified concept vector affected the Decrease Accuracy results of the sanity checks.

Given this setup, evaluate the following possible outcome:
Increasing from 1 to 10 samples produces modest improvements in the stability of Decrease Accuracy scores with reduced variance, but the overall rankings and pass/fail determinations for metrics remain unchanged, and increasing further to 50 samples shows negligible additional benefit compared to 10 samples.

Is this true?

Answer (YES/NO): NO